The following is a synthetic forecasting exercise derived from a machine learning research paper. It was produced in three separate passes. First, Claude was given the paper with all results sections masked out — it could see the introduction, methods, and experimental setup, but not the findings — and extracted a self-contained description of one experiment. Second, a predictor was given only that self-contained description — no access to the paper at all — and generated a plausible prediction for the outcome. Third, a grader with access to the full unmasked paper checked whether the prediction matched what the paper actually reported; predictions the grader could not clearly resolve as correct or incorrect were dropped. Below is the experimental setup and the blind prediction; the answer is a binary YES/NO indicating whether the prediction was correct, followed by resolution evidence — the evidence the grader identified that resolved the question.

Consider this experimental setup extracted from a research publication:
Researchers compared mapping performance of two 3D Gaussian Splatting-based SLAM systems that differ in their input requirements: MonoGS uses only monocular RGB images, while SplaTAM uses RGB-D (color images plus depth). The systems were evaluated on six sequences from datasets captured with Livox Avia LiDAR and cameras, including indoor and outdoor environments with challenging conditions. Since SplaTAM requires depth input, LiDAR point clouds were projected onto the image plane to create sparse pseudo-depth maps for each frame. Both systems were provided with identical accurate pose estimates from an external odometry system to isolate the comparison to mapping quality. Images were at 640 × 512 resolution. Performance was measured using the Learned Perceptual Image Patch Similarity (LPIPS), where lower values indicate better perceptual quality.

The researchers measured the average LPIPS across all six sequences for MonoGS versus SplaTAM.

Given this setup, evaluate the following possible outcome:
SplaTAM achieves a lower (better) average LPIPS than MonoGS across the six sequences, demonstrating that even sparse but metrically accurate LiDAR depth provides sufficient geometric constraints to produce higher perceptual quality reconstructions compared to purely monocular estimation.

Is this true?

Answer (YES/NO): YES